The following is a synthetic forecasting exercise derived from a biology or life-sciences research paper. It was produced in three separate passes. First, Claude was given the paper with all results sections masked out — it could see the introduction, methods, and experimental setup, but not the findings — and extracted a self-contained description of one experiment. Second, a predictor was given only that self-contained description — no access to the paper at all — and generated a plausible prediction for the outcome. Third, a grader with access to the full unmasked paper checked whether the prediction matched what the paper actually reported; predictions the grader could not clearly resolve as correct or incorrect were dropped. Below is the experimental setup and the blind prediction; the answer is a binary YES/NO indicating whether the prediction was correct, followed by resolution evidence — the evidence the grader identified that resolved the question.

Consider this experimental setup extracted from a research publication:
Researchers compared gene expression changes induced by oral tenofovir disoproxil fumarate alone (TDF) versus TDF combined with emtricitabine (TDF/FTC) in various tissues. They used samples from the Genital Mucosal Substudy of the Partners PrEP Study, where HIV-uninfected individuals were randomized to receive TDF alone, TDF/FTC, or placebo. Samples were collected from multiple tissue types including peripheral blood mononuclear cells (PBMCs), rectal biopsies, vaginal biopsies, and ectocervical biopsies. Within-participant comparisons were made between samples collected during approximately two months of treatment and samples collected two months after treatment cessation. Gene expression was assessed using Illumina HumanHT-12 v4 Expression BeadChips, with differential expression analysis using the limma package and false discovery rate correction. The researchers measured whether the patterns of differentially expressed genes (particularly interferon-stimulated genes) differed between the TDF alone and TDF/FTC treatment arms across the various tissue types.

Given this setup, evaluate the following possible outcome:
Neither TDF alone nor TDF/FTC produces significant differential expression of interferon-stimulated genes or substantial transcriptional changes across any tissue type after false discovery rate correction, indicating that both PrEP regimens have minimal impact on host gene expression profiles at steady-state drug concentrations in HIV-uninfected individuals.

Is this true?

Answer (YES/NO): NO